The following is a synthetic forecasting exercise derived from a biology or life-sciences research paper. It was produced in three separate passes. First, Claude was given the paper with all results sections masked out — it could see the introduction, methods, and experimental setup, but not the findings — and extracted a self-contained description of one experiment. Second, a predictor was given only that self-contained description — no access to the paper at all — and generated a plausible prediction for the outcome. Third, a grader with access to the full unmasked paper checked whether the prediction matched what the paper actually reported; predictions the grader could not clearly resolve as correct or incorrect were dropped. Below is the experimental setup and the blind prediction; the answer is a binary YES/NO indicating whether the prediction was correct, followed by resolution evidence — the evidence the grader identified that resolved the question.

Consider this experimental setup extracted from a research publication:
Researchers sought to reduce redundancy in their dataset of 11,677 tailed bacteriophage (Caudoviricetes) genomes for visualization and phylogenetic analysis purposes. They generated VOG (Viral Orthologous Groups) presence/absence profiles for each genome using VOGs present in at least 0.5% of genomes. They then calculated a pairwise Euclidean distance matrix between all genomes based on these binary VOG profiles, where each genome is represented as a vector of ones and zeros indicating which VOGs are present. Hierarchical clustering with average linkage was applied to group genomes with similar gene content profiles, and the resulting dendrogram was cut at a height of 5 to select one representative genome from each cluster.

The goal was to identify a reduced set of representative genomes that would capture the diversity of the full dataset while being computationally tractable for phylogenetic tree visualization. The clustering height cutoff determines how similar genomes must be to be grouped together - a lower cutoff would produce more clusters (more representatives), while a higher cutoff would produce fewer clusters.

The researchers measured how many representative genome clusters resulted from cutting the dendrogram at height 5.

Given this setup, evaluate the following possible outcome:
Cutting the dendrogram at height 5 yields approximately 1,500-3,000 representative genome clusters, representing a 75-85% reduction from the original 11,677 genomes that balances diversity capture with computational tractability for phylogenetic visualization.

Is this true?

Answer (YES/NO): NO